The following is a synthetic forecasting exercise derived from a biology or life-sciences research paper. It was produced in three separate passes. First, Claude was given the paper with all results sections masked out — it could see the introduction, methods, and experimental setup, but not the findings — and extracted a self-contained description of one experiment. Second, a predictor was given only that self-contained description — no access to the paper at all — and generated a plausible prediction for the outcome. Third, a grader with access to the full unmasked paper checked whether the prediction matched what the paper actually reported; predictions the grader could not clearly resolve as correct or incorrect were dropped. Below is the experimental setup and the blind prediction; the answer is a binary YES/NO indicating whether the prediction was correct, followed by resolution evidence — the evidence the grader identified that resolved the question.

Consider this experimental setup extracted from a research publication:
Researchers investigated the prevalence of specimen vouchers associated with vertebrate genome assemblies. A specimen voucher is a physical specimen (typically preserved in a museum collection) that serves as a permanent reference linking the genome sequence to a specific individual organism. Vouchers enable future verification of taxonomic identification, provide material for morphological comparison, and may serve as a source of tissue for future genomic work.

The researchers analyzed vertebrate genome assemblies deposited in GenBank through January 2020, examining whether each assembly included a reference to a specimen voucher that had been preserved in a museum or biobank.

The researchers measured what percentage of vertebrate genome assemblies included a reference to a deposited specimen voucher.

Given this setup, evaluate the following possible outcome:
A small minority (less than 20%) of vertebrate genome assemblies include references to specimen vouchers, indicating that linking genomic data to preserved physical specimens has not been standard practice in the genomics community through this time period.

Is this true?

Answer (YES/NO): YES